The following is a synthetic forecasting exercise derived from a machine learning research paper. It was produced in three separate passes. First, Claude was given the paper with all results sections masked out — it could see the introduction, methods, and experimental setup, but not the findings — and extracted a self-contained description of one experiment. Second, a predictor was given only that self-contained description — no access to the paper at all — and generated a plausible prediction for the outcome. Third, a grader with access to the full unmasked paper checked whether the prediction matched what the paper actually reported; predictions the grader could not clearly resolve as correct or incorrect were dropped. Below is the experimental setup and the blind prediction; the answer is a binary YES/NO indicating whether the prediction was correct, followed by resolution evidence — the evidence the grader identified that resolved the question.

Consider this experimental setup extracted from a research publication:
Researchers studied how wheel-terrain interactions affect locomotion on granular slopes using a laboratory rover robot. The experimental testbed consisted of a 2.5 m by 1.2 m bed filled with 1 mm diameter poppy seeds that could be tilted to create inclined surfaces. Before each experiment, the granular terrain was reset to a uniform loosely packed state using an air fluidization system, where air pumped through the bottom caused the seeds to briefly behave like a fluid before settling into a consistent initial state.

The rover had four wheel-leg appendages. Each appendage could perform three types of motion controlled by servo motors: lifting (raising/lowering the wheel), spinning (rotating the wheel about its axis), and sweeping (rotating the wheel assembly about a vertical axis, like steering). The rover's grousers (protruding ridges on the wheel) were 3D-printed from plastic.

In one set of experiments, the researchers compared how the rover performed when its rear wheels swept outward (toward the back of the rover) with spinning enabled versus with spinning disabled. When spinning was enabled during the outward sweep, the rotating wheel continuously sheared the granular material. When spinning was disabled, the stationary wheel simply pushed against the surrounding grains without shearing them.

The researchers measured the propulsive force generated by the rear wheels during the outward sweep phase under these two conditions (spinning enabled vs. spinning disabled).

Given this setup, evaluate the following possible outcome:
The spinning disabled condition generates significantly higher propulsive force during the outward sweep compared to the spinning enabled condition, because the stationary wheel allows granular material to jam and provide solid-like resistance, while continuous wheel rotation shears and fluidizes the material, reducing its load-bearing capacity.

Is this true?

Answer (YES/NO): YES